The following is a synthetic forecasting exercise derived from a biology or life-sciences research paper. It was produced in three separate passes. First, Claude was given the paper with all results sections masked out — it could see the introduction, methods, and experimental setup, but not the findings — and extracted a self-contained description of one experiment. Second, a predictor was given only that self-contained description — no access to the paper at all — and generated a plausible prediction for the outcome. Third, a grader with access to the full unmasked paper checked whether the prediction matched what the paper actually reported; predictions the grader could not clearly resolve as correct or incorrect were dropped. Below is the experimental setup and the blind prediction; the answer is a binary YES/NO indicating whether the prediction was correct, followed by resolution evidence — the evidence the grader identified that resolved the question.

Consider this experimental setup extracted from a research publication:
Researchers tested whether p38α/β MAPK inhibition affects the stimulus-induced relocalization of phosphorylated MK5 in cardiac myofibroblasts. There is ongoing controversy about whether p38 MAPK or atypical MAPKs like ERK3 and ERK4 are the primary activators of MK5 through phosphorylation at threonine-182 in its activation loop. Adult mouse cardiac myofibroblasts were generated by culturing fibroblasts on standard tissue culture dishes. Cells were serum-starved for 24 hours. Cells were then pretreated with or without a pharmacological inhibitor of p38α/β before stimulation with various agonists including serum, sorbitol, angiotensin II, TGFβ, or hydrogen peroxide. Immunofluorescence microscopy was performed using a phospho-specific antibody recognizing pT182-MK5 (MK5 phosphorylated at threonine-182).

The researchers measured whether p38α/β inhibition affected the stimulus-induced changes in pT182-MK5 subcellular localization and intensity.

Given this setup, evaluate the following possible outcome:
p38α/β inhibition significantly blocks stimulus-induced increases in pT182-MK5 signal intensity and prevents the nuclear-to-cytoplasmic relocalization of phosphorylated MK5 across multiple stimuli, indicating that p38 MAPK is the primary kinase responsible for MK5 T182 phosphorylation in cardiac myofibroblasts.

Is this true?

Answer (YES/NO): YES